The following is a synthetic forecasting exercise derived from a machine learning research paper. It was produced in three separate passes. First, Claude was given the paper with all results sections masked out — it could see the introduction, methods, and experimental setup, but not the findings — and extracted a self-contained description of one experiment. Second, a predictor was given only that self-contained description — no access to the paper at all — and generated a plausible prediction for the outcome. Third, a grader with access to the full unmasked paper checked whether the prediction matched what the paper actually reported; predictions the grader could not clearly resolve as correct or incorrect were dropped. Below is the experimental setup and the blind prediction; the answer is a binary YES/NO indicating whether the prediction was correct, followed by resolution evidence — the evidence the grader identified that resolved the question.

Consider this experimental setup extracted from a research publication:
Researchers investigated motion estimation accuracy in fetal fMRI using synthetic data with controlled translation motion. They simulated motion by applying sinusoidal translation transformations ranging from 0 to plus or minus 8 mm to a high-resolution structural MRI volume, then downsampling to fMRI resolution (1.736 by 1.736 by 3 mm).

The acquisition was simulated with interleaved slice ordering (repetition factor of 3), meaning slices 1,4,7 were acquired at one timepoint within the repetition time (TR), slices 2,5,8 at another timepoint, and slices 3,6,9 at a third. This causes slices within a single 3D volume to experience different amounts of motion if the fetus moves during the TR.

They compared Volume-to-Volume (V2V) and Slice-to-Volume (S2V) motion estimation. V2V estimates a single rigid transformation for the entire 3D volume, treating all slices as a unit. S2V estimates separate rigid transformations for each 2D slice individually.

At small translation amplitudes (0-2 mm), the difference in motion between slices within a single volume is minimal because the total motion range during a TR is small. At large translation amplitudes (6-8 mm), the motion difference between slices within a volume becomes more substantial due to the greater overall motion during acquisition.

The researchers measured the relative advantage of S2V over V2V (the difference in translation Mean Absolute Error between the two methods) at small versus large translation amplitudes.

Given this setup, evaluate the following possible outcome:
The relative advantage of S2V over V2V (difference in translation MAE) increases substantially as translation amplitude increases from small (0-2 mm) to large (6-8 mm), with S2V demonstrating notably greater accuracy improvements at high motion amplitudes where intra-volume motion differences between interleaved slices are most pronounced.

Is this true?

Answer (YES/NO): YES